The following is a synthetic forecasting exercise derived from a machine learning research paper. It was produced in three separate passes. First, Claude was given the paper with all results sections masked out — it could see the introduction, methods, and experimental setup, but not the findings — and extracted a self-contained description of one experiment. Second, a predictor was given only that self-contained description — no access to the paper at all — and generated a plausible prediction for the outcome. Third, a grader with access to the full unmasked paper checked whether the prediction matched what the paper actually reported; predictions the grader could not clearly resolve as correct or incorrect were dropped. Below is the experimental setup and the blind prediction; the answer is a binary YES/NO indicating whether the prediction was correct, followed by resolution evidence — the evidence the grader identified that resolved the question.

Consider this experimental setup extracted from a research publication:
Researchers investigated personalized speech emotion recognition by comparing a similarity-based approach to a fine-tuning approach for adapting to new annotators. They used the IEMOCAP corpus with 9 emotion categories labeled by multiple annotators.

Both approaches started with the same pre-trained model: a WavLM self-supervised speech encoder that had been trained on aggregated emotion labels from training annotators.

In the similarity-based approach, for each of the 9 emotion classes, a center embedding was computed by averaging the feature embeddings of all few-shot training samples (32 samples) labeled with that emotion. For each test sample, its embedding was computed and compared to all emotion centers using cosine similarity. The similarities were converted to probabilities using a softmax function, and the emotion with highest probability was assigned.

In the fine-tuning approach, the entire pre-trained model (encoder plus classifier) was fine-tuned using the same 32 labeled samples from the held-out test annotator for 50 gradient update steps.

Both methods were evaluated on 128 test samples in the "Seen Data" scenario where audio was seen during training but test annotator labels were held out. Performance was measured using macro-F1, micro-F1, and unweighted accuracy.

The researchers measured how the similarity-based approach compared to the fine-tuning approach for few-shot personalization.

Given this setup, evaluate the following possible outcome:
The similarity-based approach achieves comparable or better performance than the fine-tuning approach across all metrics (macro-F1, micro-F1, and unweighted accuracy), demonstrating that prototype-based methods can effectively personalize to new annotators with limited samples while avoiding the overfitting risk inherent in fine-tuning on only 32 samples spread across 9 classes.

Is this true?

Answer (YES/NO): NO